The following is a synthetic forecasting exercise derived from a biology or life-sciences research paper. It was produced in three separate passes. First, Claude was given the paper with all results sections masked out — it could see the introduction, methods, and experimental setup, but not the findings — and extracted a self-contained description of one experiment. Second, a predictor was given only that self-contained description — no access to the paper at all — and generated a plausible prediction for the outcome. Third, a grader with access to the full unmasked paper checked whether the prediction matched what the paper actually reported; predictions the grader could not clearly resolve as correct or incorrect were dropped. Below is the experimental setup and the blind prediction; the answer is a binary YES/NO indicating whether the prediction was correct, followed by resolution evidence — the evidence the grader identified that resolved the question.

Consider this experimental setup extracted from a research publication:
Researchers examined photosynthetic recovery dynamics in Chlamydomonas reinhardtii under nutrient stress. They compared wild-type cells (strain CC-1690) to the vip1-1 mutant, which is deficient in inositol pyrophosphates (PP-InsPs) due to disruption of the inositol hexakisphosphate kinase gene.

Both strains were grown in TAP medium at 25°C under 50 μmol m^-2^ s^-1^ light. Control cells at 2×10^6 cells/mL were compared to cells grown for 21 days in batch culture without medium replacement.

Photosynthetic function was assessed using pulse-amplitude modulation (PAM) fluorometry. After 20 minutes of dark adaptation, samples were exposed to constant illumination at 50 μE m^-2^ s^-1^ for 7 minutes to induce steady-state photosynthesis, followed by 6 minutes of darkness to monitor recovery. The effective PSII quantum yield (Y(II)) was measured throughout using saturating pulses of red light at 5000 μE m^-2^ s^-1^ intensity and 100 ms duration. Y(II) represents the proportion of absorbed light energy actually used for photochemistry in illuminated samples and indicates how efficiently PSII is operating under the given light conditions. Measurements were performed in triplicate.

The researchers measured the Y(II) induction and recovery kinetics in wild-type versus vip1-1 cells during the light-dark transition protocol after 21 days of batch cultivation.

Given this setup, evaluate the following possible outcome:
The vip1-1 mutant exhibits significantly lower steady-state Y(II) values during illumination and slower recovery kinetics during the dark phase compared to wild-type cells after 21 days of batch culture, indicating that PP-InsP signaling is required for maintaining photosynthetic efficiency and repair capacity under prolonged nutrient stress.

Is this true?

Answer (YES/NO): YES